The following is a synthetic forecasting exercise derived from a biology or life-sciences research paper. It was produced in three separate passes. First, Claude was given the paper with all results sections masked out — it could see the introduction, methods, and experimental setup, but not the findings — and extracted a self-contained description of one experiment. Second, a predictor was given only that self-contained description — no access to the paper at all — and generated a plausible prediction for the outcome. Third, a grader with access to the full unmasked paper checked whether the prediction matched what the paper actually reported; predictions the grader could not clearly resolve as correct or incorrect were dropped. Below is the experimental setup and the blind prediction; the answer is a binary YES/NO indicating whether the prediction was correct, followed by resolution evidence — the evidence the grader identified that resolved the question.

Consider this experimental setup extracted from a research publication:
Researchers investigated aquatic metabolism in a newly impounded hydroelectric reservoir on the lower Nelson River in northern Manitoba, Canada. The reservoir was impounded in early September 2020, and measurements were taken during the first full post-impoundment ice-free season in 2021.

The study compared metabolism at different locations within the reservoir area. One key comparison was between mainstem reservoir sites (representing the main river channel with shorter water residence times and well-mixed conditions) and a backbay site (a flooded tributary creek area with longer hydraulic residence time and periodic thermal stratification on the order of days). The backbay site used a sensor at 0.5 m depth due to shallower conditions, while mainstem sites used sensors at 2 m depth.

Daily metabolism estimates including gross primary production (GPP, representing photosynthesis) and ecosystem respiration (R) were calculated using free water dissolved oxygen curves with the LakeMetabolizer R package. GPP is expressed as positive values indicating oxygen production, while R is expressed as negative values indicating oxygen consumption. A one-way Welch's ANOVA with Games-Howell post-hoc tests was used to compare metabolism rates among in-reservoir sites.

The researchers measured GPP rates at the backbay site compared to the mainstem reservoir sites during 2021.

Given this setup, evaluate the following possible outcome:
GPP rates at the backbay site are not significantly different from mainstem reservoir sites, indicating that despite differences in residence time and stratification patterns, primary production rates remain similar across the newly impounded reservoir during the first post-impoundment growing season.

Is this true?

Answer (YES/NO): NO